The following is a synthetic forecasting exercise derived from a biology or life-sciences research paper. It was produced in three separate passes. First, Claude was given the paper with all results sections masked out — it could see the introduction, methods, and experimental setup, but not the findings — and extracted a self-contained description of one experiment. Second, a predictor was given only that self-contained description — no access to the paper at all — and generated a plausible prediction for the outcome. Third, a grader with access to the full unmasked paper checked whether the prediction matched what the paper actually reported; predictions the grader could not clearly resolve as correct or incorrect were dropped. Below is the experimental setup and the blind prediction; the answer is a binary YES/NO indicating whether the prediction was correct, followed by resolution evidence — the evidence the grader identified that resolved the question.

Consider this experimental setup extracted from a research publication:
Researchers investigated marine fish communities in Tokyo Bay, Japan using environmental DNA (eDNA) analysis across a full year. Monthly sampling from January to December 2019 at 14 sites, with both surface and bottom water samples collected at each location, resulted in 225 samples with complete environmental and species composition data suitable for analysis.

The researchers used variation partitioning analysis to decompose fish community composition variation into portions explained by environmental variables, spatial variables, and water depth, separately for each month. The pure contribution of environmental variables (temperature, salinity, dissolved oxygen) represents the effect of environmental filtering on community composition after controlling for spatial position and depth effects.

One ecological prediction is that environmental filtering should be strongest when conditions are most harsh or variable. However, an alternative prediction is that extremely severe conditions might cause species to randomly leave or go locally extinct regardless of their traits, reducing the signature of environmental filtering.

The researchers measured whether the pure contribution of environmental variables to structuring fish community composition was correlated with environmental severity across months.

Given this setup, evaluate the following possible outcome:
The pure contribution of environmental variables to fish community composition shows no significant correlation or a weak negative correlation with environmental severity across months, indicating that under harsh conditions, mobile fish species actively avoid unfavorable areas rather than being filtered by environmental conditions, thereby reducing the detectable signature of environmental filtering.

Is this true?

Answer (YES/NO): NO